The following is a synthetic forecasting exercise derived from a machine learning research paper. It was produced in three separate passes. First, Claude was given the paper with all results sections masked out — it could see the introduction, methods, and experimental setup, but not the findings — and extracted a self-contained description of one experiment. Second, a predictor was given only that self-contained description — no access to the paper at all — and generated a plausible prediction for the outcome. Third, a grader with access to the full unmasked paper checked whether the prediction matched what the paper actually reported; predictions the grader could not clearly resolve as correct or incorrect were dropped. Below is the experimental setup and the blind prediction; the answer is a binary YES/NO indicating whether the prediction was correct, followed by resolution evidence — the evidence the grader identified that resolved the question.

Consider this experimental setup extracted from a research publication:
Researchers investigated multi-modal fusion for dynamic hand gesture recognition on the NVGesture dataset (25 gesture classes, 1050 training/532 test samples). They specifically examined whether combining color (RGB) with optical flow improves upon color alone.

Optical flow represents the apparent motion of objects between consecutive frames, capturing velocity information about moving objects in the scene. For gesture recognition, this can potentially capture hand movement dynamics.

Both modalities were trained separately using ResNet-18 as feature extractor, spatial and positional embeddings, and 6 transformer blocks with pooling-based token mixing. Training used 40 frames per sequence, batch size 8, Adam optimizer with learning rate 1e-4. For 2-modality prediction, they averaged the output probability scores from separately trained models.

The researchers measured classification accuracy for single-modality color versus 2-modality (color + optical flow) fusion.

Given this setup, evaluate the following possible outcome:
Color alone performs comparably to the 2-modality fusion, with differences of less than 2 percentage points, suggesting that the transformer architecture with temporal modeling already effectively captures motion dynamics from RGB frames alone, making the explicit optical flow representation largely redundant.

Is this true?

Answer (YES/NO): NO